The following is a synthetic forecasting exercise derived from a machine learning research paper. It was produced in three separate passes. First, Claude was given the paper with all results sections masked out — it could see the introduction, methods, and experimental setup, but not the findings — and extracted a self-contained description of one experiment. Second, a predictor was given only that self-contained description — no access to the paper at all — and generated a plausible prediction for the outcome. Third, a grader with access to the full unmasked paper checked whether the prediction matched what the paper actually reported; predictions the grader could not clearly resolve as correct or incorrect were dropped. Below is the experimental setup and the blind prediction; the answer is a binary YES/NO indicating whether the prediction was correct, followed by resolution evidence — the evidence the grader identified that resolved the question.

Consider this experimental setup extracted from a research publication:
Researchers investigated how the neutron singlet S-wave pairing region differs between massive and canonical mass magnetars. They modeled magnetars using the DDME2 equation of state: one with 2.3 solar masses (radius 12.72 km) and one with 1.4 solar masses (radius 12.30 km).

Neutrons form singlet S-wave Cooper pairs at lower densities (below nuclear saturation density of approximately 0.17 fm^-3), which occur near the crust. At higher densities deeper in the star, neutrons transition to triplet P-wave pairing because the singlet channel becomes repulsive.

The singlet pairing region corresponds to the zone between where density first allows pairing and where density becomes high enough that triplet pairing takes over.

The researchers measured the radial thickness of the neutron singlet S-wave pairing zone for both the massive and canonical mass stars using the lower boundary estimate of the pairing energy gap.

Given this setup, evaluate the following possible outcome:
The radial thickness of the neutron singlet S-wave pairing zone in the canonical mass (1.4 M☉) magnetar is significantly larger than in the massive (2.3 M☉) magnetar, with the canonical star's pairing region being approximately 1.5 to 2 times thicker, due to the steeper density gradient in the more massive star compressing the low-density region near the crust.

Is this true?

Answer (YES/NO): NO